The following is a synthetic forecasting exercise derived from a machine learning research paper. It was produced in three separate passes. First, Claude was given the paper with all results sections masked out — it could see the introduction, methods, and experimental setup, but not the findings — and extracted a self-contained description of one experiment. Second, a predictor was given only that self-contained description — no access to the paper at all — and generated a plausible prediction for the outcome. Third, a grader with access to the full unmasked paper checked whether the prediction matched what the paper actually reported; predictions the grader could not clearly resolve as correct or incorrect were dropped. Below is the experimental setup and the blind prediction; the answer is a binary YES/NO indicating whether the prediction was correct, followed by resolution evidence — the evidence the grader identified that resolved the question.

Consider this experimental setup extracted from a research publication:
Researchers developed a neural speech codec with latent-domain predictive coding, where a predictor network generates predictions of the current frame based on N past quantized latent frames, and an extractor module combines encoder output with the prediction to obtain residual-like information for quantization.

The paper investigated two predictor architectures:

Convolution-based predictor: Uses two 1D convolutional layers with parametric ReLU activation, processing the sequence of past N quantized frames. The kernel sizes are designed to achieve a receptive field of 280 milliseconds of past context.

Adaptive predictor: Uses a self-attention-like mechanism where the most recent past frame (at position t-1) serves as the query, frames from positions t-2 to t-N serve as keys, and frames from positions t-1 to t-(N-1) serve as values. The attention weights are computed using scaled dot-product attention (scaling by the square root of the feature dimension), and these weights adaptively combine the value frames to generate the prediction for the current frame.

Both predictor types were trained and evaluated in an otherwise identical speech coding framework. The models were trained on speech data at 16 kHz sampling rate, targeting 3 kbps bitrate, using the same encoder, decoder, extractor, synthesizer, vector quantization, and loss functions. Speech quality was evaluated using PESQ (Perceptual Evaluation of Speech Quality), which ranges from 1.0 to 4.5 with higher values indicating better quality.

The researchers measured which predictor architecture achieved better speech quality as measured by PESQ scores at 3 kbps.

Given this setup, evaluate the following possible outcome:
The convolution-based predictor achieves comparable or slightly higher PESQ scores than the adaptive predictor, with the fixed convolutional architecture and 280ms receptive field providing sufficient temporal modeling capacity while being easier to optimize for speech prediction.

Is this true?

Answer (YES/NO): YES